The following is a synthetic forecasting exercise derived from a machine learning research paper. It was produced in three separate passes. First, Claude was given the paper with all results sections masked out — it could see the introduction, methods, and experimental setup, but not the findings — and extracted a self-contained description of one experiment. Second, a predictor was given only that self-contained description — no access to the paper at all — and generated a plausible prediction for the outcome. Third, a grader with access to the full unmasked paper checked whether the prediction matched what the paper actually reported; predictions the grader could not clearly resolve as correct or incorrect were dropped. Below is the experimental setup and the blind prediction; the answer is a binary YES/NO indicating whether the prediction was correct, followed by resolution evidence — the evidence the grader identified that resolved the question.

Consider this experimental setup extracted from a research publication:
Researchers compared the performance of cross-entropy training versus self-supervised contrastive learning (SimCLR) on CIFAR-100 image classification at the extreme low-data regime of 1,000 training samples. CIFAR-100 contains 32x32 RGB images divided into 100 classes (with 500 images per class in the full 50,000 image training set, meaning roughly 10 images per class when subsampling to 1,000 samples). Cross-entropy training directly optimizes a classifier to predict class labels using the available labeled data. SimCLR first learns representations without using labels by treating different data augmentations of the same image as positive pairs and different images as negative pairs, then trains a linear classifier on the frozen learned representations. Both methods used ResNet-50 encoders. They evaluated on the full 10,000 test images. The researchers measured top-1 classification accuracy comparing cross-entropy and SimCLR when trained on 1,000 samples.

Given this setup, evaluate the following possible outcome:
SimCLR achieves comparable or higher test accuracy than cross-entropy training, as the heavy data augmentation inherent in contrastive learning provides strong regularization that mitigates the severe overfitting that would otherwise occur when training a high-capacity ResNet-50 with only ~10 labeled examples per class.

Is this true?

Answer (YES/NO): NO